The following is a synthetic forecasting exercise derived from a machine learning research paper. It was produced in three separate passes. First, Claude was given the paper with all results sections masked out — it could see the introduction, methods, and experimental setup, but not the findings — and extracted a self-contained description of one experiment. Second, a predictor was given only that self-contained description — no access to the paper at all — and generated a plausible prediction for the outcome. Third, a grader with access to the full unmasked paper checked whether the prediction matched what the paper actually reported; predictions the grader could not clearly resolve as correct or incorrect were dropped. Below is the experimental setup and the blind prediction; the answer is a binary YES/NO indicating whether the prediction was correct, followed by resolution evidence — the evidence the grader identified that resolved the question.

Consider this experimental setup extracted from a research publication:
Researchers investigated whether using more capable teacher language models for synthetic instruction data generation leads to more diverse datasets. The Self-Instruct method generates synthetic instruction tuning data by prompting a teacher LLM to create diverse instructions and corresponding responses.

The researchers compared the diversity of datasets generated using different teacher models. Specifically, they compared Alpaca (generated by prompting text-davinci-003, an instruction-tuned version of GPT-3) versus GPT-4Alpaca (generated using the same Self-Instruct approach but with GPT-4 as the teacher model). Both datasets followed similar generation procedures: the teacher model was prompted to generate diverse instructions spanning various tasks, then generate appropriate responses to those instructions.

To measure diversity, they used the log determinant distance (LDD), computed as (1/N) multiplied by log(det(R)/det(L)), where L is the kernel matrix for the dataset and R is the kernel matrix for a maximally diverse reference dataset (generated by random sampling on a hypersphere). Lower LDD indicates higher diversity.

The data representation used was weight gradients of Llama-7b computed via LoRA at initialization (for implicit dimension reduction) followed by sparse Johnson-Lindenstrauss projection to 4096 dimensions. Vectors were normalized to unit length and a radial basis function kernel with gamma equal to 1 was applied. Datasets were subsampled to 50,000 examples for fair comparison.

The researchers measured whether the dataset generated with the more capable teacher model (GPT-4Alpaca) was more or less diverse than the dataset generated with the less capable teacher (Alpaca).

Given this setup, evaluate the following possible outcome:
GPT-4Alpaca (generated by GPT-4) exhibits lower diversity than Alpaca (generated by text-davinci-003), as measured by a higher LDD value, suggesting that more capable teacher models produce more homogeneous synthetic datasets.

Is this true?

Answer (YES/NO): NO